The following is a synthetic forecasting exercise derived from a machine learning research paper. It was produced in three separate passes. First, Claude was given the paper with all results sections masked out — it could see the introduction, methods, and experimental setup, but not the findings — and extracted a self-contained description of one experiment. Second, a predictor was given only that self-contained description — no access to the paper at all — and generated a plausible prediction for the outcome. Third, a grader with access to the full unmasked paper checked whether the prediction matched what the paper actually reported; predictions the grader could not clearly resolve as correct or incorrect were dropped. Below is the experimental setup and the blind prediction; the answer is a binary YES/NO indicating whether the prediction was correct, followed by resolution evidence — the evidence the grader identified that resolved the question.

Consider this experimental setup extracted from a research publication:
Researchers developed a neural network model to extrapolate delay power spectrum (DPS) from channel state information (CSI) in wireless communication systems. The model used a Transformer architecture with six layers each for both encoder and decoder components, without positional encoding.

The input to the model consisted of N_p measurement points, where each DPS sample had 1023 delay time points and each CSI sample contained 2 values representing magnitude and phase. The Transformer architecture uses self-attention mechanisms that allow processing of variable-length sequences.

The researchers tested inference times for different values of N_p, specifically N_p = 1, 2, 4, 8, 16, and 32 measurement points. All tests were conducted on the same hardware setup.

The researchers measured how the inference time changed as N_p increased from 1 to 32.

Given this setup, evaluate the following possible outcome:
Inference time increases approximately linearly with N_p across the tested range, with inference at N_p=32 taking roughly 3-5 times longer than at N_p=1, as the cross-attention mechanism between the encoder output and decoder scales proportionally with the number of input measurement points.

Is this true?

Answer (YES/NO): NO